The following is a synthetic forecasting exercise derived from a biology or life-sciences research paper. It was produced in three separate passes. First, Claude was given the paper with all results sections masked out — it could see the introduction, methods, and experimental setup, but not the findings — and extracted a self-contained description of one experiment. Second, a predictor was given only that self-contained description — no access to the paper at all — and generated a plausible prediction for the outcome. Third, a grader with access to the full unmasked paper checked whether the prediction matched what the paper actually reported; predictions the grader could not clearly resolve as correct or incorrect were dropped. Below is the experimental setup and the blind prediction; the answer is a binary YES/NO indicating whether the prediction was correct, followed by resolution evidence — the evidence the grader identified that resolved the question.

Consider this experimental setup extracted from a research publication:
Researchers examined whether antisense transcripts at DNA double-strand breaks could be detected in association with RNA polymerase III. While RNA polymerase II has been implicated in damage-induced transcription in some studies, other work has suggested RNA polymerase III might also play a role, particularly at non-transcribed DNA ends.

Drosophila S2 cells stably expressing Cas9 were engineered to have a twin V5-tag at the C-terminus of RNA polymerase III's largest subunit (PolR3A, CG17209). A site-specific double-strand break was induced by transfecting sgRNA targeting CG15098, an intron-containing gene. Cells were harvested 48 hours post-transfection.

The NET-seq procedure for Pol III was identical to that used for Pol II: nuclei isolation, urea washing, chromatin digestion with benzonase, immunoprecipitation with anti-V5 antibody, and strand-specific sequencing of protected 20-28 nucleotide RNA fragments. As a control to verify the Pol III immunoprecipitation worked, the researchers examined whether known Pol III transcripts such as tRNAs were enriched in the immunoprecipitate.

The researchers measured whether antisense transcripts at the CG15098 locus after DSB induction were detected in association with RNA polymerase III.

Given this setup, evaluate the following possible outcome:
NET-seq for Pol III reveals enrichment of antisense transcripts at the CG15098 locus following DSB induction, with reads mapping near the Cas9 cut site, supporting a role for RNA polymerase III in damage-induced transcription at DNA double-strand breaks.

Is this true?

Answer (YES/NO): NO